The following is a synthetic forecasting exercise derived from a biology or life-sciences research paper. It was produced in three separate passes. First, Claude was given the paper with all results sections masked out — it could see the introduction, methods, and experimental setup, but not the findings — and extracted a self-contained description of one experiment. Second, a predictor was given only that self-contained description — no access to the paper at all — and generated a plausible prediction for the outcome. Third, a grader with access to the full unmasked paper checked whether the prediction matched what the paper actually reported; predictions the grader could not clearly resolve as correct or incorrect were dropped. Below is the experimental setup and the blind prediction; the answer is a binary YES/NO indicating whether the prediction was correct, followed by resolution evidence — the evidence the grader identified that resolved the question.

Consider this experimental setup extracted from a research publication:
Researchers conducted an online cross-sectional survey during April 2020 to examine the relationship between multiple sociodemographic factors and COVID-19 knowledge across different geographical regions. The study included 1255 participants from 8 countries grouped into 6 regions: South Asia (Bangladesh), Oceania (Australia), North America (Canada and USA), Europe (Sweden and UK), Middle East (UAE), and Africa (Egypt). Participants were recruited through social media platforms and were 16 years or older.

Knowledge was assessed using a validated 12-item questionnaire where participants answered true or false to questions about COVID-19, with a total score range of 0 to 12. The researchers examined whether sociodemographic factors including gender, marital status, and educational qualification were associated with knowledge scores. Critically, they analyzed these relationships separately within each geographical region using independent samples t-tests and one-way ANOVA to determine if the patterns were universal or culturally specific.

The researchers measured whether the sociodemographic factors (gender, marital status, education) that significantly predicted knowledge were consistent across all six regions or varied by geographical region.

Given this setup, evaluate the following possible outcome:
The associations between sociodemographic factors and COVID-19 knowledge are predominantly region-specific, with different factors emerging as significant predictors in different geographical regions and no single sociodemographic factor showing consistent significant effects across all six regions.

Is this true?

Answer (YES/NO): NO